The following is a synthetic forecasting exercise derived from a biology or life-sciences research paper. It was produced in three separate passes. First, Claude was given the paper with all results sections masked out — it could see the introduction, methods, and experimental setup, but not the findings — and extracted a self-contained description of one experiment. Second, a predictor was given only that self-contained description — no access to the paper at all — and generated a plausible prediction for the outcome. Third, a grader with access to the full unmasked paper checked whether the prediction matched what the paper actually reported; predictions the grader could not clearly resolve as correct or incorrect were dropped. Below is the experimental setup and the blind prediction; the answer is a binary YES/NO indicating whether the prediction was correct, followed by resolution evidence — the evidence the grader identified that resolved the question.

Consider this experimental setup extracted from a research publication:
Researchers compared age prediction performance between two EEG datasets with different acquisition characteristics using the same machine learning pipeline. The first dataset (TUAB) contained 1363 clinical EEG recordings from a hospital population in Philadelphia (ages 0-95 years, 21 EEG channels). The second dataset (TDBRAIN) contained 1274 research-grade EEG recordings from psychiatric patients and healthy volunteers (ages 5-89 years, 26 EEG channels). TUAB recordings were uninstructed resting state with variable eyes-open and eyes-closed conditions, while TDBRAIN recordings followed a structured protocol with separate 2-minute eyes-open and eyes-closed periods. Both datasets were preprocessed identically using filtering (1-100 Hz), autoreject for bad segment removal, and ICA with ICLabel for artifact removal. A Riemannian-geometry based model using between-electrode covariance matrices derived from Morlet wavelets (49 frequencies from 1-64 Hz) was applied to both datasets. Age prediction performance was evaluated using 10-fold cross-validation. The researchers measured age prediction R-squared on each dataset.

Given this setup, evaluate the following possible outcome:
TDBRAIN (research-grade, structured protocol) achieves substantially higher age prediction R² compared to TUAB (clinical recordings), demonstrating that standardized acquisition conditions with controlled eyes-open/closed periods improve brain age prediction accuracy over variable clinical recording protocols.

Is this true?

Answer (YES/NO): NO